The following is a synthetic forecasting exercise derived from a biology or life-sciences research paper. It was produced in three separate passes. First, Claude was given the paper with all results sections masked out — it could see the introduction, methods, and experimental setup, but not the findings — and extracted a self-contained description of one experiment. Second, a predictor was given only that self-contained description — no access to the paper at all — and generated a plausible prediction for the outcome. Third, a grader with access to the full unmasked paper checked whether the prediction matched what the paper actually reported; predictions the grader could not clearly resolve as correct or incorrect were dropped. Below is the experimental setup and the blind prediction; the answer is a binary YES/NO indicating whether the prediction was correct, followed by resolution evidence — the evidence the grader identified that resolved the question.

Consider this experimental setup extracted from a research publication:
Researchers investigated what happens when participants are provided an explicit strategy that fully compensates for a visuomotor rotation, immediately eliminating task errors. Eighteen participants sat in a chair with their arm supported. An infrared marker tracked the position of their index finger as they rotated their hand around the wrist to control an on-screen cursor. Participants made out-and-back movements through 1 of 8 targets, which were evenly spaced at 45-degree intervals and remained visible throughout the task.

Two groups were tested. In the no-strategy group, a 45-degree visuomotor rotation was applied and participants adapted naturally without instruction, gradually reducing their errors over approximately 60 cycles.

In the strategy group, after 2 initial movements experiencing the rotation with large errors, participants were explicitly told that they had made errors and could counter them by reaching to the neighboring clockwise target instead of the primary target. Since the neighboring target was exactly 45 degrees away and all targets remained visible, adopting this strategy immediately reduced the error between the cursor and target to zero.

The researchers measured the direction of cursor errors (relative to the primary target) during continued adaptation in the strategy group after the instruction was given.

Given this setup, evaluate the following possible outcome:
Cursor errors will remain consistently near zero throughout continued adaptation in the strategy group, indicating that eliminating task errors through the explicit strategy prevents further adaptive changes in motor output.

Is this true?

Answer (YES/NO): NO